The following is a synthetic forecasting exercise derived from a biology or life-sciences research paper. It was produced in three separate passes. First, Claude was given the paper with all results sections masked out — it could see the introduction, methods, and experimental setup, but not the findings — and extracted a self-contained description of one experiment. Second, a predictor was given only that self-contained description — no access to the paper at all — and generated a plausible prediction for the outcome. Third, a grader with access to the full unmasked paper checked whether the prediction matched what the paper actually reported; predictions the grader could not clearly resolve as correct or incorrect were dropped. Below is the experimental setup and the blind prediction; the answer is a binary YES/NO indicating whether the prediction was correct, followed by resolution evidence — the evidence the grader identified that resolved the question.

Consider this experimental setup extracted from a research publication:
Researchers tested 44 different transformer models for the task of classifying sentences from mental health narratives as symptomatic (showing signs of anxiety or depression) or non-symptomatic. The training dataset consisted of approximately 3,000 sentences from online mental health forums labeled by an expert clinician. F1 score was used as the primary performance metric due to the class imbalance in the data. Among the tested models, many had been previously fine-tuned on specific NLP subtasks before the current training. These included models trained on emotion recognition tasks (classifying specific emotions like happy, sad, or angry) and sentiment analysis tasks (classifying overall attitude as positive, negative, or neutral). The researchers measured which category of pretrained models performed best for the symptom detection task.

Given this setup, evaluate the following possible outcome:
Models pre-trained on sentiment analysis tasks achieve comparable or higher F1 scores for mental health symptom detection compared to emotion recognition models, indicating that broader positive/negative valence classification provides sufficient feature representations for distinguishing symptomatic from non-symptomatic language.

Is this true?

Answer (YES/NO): NO